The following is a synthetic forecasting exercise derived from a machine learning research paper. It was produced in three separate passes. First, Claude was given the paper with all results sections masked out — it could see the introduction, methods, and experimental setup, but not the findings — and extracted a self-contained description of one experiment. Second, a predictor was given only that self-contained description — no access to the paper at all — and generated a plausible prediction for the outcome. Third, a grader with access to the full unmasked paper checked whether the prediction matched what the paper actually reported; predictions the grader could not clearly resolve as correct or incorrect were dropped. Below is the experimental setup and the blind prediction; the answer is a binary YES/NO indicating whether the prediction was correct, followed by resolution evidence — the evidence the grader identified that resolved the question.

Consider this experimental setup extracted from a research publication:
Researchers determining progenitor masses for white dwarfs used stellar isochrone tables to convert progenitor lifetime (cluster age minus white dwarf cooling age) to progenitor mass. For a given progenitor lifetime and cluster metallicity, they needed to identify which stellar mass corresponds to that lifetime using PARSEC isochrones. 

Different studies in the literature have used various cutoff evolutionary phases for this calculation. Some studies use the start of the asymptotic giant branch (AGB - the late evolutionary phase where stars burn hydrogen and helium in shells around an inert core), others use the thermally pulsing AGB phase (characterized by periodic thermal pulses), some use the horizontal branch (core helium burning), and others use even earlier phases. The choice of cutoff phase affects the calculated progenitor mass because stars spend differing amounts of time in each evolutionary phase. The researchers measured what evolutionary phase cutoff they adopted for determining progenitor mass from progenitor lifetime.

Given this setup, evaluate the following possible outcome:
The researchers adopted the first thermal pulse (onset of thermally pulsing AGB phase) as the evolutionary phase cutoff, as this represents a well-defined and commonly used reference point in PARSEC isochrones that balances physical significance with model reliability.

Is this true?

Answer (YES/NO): NO